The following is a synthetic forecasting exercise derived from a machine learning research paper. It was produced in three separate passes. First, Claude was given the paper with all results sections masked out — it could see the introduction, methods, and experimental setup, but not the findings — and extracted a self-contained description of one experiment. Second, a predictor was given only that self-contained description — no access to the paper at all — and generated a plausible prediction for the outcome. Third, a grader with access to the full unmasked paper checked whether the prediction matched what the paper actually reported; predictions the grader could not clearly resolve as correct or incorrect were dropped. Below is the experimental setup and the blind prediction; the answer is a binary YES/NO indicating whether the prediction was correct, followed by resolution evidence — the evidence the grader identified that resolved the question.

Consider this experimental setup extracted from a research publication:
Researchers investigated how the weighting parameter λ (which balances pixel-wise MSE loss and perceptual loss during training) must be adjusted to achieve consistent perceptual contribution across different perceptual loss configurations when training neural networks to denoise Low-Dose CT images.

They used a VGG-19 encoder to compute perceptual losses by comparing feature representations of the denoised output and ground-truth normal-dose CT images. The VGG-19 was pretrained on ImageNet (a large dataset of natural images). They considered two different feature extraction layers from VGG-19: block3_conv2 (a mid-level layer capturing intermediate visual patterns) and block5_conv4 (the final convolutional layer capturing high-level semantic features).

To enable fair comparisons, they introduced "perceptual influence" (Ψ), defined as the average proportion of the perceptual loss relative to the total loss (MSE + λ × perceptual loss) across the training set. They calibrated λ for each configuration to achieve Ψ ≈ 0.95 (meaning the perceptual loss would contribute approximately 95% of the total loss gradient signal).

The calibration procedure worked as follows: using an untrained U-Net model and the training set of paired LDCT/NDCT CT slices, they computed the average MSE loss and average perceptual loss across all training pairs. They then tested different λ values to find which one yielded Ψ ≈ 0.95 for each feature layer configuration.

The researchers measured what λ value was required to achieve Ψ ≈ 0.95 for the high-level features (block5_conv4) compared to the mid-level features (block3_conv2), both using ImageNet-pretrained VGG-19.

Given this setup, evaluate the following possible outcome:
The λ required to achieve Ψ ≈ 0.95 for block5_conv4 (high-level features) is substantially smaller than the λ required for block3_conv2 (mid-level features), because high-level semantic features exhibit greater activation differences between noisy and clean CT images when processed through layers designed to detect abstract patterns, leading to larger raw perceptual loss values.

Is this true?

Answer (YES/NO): NO